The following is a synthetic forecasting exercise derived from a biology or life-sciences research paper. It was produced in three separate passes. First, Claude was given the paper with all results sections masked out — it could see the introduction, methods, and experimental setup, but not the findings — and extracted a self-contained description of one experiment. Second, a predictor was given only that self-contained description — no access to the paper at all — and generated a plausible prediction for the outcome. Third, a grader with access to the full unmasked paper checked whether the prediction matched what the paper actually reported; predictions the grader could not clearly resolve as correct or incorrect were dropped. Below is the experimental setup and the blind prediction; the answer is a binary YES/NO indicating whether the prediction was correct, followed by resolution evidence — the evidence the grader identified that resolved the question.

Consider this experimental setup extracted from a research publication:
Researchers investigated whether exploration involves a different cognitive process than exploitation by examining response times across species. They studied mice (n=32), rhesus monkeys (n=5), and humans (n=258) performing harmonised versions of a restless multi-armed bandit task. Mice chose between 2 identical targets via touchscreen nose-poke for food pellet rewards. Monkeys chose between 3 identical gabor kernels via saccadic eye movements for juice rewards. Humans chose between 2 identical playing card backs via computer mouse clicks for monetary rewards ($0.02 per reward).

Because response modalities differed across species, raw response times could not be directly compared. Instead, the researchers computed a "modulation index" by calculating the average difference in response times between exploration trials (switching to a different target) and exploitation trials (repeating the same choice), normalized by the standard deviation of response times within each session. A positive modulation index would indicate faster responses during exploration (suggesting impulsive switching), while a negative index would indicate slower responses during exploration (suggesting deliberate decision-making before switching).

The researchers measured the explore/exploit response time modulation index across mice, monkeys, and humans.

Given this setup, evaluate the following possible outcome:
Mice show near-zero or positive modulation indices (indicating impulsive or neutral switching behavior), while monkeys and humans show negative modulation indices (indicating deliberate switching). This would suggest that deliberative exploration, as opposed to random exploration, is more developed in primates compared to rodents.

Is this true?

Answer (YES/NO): NO